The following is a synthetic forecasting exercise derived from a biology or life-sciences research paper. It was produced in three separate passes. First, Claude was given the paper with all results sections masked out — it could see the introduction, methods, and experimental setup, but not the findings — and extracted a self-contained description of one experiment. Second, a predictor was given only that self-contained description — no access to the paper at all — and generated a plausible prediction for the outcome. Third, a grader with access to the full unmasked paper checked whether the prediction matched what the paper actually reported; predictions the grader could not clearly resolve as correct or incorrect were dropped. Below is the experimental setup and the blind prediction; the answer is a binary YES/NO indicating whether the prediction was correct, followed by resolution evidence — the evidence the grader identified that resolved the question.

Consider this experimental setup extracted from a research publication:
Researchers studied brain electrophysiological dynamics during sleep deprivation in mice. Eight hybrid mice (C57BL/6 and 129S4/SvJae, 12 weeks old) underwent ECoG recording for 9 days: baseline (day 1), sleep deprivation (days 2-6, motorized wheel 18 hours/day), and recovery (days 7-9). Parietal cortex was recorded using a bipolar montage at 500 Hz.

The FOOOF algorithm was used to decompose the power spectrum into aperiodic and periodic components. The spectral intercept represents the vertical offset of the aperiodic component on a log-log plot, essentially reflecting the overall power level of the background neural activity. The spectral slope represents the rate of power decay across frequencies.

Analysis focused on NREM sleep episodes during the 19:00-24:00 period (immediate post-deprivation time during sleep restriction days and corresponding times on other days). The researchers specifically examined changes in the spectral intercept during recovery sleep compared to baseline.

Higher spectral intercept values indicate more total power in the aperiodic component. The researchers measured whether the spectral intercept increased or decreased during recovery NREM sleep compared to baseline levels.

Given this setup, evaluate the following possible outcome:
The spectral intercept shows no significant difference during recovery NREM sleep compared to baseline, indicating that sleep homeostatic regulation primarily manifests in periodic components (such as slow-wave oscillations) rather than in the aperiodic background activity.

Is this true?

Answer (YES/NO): NO